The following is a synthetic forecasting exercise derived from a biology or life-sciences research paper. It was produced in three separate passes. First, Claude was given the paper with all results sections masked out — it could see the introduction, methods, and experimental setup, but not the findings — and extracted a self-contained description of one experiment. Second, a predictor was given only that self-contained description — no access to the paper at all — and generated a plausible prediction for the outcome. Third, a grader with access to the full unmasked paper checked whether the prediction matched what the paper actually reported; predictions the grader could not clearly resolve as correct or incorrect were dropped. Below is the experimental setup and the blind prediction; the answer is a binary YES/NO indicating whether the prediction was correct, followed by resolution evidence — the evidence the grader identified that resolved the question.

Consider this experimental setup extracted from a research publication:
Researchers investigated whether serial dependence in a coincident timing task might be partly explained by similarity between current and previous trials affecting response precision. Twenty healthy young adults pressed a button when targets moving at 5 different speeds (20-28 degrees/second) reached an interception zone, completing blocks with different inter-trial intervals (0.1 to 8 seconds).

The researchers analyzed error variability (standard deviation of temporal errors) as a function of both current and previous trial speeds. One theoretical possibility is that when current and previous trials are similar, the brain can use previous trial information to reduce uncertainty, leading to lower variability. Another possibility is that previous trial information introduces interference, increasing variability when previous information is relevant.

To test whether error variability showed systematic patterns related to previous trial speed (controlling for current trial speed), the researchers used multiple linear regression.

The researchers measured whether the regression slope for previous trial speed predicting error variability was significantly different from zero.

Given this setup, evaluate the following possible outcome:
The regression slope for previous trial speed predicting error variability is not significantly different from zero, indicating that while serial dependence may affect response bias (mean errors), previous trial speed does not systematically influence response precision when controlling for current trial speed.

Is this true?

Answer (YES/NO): NO